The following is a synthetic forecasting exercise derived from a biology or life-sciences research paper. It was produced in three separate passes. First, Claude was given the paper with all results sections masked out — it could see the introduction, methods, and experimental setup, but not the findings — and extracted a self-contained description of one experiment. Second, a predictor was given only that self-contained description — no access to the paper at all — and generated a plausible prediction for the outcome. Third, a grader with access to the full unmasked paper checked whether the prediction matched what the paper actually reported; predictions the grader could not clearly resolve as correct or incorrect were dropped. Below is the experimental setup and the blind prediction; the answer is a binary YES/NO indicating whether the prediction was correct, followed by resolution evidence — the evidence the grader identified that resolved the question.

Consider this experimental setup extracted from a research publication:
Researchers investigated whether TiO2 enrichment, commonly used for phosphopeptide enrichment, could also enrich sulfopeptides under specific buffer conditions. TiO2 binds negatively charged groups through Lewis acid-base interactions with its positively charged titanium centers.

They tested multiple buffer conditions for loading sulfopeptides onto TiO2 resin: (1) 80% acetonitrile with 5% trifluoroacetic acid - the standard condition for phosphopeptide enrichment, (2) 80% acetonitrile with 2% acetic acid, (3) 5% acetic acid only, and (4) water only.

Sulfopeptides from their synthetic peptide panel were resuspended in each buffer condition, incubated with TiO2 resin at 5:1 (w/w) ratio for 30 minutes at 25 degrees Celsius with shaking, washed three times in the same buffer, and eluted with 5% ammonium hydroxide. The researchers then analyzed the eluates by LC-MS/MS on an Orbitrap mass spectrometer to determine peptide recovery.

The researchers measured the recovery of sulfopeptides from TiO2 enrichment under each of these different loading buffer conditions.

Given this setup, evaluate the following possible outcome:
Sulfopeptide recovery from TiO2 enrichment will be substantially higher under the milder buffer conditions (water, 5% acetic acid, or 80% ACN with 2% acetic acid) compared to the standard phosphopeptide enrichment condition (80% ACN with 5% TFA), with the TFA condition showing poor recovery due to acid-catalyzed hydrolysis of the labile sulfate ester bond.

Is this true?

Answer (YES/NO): NO